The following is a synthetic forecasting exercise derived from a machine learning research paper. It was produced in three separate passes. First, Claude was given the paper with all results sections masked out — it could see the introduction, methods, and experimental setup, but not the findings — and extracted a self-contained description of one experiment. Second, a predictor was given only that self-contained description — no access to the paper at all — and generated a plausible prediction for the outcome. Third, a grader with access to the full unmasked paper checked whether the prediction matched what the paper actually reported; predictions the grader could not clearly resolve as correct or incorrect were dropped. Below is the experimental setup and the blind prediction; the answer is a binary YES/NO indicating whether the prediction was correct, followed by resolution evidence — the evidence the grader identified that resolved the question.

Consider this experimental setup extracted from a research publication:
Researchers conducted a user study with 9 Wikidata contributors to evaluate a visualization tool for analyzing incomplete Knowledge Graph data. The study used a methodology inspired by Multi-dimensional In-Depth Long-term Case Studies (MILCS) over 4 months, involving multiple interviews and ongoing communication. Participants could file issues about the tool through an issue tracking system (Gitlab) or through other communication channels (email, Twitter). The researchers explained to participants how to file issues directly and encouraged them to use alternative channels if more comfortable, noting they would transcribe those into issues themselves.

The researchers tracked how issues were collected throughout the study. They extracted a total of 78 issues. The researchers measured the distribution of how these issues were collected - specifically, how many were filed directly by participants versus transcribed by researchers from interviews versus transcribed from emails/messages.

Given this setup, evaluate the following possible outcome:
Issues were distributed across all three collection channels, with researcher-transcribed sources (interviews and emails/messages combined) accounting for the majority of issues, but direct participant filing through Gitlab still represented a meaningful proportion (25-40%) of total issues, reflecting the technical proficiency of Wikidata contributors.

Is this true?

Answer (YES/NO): NO